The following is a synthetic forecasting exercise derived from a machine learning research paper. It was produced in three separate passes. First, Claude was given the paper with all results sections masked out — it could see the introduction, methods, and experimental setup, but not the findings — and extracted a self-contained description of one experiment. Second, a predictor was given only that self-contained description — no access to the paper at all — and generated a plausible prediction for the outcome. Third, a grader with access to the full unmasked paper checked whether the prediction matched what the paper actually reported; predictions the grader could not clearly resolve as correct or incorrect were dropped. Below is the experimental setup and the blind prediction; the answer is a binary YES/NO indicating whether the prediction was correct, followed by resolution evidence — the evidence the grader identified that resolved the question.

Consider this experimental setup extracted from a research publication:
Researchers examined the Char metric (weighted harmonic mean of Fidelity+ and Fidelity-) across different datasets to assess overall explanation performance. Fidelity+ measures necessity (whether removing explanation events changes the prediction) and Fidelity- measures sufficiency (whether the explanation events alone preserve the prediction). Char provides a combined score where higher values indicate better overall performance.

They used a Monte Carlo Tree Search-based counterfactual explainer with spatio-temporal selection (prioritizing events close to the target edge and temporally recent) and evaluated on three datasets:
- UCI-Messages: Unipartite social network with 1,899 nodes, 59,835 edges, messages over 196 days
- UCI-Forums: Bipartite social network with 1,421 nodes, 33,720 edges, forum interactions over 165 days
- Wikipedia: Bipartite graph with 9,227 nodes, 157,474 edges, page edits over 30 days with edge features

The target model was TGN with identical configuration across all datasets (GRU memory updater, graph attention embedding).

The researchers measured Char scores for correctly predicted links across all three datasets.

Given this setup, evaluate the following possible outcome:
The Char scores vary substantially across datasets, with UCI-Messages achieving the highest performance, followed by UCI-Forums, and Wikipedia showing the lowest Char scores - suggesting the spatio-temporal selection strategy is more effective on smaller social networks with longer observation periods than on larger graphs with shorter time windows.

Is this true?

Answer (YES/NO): NO